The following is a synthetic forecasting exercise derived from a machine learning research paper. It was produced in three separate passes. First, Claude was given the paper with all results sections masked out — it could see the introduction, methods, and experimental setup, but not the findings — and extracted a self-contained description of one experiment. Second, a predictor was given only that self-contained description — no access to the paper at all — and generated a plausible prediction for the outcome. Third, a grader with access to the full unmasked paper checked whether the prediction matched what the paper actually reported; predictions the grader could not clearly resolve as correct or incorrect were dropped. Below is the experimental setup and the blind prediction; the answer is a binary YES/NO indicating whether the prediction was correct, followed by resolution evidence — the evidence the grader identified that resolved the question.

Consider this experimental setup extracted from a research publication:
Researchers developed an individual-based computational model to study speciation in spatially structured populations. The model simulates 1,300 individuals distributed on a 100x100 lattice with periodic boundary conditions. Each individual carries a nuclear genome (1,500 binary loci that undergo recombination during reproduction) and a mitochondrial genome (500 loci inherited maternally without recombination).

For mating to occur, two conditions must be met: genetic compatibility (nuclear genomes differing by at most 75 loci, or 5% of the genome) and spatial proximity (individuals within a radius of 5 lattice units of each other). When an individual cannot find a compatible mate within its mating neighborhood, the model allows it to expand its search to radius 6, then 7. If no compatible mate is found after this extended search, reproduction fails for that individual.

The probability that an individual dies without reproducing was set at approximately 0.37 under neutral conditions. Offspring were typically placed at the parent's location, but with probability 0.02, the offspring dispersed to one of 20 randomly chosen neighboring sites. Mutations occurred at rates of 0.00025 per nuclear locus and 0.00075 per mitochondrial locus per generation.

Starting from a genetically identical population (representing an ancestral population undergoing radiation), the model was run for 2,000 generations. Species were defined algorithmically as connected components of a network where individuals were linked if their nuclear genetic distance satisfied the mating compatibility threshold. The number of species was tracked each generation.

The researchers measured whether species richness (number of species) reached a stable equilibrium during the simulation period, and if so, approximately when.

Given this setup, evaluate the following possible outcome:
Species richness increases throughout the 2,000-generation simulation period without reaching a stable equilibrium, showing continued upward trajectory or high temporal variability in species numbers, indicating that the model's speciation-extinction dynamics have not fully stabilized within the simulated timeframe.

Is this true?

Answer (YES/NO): NO